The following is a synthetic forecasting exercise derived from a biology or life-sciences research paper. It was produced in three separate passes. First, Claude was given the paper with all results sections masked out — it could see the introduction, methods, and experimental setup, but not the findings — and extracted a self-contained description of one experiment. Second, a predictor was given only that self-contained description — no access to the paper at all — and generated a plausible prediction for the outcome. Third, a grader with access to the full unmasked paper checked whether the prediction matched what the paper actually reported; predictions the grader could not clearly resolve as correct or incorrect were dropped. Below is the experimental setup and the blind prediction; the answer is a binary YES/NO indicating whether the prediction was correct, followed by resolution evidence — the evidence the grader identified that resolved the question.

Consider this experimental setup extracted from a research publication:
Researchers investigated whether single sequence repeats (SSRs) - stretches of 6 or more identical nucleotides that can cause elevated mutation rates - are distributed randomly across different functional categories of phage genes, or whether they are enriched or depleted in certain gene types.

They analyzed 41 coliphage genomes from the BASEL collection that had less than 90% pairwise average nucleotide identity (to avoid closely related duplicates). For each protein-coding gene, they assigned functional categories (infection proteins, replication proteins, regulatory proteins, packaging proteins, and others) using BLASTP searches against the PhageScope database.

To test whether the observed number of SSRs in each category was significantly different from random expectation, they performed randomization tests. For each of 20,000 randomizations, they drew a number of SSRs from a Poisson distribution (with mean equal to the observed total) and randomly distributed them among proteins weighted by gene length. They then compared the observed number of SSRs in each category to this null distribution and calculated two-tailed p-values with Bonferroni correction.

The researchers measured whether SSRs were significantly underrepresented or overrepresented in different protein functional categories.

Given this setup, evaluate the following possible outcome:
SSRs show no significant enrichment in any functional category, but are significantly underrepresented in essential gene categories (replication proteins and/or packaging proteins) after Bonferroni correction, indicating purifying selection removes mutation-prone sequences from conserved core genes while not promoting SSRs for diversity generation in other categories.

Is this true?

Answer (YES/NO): NO